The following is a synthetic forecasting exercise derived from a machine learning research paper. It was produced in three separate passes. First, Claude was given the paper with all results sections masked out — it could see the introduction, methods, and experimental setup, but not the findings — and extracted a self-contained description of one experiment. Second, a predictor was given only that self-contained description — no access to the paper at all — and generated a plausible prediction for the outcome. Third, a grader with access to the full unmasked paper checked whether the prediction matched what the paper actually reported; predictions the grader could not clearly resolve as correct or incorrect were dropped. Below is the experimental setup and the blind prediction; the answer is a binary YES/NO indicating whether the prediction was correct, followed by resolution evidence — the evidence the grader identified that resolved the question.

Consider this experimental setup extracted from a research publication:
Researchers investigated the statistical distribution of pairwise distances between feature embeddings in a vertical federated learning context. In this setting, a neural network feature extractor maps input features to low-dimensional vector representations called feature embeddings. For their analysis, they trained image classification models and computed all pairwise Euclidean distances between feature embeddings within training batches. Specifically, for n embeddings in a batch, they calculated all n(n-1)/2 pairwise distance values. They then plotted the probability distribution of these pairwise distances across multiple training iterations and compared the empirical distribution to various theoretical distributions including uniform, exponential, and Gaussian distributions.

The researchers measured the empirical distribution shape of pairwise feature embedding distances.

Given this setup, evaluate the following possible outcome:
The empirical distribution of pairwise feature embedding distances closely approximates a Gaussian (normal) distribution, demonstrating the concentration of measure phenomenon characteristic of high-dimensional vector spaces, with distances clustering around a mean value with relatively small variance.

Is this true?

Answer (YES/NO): YES